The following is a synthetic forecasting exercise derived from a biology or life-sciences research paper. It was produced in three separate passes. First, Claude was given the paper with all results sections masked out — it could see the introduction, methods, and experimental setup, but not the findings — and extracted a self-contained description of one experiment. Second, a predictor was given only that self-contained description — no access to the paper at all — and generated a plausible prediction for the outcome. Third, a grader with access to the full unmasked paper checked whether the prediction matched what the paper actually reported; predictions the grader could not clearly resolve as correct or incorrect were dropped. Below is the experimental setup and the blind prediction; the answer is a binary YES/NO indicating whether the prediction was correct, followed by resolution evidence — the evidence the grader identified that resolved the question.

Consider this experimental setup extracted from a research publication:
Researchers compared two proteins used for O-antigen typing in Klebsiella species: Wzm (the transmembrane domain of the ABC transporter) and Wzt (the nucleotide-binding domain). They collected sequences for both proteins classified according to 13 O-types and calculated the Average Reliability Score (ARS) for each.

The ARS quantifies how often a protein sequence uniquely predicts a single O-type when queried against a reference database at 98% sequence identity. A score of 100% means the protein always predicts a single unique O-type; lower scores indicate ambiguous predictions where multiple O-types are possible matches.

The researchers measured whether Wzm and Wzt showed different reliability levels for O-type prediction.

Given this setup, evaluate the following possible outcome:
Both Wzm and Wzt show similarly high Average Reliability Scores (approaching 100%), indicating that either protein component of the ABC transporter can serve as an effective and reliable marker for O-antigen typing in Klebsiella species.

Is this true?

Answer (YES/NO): NO